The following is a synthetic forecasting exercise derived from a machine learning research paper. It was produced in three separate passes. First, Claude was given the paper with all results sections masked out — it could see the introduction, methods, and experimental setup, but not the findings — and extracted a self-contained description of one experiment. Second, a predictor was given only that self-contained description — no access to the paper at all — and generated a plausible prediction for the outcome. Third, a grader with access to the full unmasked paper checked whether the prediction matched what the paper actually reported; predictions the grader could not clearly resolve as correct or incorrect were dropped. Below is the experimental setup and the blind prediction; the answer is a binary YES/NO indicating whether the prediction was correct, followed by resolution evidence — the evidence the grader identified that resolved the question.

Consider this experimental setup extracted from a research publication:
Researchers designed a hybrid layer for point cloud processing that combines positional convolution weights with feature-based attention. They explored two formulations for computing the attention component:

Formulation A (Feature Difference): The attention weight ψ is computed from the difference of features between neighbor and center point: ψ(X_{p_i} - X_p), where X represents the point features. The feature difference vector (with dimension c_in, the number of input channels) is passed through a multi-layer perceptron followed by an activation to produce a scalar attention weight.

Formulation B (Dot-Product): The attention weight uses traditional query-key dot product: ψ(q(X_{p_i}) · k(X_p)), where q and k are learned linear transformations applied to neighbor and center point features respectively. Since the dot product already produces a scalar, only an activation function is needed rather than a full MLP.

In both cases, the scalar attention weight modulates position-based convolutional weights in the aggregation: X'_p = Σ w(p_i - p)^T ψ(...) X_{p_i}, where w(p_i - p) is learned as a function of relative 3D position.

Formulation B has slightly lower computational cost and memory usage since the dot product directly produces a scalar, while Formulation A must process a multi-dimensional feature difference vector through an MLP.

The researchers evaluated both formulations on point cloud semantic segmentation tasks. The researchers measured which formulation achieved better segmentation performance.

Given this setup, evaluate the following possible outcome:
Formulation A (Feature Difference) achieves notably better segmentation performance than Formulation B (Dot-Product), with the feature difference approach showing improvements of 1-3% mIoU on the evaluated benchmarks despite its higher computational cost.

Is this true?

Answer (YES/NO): NO